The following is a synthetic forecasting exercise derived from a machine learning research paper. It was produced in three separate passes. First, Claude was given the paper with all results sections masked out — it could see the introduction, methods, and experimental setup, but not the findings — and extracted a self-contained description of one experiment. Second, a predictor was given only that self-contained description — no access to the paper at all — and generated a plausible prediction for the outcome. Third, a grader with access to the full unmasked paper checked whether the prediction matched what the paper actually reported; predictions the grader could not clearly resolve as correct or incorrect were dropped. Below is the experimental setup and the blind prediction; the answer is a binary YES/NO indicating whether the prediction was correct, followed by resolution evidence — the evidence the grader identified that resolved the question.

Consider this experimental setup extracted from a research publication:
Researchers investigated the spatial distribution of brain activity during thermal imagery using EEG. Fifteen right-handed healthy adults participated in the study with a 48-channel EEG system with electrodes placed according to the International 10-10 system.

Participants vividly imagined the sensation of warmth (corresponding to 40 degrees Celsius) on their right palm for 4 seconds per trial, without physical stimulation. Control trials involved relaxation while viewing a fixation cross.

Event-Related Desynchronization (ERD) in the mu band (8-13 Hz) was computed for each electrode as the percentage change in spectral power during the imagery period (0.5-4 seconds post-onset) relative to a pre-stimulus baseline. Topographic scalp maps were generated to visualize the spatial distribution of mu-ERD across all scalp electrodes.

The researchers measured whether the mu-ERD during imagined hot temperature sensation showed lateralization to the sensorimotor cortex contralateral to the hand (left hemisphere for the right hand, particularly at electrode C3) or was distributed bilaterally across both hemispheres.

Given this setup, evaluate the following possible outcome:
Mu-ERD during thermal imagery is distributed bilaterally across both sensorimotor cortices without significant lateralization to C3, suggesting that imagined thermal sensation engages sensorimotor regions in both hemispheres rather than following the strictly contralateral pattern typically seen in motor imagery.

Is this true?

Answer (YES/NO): NO